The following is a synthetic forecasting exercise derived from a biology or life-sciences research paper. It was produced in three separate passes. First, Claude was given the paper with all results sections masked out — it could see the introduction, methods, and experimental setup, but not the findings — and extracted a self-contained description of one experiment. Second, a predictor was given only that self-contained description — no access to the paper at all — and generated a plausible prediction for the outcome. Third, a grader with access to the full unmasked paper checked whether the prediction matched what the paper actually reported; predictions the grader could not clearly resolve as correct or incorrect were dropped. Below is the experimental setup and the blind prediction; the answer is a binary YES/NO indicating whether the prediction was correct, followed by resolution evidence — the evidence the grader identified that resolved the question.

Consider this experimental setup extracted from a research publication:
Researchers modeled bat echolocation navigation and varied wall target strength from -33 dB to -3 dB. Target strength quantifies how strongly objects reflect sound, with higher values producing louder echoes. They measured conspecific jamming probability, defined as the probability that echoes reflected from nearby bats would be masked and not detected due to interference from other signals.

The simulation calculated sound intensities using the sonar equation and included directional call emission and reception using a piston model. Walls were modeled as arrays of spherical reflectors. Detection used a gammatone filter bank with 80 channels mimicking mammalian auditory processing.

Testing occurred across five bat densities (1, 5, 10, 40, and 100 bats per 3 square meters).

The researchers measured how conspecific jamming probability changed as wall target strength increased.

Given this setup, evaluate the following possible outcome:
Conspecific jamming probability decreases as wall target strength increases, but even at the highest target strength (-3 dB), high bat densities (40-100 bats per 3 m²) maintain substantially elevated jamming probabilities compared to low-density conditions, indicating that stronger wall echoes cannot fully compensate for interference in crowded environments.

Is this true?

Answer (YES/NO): NO